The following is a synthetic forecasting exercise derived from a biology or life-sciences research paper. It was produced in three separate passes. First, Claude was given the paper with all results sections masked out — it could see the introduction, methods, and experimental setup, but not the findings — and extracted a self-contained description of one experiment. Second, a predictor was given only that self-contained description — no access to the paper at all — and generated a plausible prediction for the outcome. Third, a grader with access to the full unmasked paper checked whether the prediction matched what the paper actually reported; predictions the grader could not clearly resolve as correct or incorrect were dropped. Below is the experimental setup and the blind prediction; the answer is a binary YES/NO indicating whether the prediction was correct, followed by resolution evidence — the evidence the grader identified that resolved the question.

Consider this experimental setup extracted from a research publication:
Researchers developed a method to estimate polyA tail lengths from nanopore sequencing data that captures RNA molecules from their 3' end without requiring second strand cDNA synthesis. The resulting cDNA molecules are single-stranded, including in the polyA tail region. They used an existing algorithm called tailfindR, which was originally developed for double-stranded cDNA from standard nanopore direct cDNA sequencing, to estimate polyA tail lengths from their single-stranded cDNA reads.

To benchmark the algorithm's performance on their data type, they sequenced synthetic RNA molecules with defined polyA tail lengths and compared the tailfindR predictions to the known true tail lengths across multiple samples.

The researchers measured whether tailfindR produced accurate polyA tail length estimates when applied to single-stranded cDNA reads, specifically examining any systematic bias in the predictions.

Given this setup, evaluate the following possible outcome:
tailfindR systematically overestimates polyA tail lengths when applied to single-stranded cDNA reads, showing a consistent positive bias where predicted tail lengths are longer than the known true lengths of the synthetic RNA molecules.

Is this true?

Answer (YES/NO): YES